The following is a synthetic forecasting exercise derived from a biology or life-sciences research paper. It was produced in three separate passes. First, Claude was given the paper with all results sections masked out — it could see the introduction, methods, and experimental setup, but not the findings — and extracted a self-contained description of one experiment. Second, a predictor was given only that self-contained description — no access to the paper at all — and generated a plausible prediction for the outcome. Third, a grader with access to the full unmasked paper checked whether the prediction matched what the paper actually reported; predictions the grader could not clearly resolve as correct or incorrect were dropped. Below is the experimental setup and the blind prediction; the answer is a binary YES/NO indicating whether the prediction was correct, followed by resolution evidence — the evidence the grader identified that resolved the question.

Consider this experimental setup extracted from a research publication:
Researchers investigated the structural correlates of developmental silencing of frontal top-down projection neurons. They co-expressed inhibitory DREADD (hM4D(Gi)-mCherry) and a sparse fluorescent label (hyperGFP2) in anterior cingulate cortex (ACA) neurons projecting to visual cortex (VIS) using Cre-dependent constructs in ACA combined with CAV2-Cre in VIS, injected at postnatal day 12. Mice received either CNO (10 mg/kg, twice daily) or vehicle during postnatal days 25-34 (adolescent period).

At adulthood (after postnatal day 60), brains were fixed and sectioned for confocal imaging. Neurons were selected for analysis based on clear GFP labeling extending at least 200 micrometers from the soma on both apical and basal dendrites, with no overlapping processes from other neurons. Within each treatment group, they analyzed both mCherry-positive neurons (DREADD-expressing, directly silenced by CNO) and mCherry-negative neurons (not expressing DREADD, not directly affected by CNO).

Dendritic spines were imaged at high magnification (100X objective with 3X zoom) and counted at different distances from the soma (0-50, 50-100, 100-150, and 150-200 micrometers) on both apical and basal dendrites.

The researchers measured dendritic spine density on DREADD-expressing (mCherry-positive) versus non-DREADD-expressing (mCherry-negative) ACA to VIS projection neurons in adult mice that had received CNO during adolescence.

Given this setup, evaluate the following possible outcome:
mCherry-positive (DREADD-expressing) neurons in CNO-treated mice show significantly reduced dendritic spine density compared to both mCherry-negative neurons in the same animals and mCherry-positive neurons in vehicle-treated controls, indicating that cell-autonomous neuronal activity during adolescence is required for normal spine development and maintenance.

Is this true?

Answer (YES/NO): YES